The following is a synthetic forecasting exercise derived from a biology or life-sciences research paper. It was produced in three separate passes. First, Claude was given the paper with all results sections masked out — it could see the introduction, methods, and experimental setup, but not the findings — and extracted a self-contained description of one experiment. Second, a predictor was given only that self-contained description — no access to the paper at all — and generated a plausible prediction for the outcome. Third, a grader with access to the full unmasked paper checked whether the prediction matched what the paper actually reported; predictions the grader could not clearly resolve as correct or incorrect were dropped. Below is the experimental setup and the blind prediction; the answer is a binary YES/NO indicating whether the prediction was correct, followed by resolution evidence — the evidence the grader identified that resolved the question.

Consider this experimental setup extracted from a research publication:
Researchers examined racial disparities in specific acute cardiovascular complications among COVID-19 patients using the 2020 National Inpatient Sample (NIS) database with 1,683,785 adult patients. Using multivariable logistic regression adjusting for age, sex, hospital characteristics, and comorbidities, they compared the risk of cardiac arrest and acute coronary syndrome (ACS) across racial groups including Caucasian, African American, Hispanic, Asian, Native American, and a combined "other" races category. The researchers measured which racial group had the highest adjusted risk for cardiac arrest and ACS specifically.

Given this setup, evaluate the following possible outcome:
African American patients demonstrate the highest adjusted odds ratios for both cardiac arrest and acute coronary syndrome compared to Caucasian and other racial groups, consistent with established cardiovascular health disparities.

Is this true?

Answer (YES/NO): NO